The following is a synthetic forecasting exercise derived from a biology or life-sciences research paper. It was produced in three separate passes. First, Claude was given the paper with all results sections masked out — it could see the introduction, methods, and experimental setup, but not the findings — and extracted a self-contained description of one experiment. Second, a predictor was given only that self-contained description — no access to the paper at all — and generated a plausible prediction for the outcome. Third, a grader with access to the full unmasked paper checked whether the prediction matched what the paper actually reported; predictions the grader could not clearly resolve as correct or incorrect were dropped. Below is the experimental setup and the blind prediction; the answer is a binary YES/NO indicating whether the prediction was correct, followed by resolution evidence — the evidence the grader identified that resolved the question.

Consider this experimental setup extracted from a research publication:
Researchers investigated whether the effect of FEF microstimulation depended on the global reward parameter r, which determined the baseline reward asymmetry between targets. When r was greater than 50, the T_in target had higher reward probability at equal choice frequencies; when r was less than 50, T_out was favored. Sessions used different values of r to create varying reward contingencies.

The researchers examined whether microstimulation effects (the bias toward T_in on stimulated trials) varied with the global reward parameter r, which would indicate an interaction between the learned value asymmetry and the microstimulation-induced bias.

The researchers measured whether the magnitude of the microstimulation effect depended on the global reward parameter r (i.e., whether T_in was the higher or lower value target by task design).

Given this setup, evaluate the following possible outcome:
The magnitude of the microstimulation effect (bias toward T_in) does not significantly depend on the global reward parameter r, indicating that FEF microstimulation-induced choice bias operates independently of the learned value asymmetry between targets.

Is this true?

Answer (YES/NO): YES